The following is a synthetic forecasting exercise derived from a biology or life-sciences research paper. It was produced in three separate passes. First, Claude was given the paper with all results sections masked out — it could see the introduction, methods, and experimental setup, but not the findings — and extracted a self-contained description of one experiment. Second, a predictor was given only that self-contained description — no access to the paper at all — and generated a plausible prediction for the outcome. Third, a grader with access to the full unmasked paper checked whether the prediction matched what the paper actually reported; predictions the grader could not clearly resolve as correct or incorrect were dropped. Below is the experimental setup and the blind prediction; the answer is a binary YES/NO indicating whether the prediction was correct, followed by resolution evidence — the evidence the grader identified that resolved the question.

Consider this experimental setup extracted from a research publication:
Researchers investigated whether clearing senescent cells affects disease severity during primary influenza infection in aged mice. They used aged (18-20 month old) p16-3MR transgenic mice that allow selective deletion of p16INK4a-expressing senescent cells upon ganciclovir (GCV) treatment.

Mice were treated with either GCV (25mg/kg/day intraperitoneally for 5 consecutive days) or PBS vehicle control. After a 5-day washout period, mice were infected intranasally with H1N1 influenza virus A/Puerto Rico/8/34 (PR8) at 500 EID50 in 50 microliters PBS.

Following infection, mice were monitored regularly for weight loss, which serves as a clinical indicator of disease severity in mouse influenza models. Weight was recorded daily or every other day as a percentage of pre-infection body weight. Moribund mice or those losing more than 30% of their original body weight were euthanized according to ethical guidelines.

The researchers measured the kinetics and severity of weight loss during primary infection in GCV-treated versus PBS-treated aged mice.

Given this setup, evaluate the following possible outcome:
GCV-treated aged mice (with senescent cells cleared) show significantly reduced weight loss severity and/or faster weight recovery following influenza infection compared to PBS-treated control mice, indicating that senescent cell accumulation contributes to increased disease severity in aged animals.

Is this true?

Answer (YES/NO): NO